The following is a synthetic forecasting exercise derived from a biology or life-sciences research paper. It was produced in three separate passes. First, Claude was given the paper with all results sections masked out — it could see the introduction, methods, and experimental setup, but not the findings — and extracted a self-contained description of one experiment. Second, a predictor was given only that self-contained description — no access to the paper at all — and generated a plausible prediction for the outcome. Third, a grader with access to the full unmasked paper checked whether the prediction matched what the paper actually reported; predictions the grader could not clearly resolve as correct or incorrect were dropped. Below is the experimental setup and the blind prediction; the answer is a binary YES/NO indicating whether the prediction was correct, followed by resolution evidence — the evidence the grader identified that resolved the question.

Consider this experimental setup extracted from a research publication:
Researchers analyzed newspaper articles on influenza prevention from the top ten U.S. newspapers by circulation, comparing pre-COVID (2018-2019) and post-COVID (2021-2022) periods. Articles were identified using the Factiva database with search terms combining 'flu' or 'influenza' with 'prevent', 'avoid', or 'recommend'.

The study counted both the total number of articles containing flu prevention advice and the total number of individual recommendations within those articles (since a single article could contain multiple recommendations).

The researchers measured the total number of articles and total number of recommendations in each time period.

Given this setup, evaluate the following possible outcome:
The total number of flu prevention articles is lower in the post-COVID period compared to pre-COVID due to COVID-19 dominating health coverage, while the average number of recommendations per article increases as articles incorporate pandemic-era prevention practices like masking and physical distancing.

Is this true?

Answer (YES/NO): YES